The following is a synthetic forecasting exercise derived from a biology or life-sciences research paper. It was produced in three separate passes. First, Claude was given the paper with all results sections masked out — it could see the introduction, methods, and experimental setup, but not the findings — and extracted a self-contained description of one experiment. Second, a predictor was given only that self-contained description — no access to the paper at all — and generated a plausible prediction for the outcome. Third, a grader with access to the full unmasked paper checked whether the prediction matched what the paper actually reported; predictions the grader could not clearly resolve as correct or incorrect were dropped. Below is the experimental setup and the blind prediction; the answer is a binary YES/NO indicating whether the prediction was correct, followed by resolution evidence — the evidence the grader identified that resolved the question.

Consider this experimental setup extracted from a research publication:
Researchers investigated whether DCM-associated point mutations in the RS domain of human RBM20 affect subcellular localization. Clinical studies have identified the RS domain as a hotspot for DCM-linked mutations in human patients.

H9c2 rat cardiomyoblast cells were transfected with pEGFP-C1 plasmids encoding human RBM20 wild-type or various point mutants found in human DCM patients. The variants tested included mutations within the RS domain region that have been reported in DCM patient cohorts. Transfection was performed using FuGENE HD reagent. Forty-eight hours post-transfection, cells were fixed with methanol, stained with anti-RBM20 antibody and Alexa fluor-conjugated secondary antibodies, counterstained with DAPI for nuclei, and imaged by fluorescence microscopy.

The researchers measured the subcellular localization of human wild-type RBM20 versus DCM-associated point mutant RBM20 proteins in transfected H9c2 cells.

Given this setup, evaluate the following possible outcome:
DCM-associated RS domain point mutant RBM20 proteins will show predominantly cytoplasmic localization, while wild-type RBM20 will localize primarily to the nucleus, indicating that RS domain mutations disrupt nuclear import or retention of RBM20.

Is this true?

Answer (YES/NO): NO